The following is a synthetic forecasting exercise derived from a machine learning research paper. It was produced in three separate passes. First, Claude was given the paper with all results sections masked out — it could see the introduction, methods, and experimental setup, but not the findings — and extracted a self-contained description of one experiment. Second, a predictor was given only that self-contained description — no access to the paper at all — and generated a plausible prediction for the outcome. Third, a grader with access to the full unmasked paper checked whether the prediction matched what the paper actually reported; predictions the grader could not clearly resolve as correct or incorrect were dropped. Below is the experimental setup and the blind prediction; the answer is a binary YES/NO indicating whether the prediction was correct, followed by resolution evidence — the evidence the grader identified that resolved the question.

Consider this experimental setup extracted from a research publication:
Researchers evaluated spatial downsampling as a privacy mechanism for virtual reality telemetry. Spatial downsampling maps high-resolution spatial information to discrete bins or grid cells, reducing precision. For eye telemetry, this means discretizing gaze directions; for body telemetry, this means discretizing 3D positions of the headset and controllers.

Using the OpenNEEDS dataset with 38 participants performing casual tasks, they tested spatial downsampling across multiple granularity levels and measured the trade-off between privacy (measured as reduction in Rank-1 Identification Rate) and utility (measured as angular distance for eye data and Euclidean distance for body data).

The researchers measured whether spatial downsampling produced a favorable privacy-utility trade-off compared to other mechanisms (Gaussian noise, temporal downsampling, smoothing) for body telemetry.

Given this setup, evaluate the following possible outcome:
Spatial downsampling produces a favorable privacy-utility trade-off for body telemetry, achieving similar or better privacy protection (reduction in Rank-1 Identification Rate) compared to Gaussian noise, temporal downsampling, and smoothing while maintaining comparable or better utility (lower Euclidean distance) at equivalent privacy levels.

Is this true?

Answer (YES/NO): NO